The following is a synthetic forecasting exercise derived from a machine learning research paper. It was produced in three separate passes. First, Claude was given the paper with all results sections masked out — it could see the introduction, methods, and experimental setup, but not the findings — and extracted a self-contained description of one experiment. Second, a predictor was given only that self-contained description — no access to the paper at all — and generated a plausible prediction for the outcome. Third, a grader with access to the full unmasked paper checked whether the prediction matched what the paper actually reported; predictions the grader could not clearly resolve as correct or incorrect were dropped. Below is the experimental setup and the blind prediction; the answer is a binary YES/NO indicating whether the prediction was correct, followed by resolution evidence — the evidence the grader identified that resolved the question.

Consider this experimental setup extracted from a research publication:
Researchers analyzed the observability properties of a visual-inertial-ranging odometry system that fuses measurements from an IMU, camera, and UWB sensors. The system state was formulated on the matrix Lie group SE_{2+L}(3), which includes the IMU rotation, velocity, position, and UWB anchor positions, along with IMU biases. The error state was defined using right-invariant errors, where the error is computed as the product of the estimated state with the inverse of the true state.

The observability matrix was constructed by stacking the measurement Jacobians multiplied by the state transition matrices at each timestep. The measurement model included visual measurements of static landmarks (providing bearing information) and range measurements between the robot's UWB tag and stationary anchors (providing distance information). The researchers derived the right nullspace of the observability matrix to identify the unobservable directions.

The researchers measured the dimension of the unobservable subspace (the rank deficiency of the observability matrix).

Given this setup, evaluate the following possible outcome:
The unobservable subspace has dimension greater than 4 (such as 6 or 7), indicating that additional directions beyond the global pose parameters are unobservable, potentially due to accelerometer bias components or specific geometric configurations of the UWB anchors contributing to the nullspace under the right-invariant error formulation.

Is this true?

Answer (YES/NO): NO